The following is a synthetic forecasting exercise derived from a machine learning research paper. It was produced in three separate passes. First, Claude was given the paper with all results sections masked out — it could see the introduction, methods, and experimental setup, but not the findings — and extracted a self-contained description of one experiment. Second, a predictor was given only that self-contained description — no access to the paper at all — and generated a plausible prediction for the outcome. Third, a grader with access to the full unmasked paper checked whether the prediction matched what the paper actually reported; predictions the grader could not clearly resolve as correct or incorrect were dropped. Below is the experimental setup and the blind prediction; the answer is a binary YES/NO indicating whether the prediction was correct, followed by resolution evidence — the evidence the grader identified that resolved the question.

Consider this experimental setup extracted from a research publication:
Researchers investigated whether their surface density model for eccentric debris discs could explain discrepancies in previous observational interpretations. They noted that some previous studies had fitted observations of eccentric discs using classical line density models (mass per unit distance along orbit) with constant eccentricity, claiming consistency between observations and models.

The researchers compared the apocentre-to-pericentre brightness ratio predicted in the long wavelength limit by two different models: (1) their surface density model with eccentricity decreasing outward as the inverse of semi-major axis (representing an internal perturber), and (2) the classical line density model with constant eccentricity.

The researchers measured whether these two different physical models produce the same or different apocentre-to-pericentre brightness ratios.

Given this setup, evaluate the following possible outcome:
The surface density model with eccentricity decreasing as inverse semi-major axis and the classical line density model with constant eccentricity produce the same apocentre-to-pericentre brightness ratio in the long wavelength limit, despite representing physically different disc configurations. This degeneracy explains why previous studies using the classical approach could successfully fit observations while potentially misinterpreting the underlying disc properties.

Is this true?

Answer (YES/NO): YES